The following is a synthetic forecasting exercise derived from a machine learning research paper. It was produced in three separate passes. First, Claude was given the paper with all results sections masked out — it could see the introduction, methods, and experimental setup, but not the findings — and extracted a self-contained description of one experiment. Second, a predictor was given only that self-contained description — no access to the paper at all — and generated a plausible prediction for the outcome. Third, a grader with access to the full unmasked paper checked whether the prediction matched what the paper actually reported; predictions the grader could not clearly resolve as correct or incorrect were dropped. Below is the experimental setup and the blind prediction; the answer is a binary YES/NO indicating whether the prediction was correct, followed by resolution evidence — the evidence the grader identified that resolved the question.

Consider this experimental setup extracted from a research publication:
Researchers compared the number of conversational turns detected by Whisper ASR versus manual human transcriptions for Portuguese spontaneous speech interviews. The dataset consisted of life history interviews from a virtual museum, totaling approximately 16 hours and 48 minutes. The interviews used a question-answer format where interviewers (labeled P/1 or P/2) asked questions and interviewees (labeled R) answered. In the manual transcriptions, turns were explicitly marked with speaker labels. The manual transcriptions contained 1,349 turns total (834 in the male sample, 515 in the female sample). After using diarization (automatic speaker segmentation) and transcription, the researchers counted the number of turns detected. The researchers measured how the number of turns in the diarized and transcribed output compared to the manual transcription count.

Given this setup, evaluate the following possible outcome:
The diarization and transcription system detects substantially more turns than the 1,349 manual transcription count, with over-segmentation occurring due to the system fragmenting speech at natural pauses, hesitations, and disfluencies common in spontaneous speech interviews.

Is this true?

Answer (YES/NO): NO